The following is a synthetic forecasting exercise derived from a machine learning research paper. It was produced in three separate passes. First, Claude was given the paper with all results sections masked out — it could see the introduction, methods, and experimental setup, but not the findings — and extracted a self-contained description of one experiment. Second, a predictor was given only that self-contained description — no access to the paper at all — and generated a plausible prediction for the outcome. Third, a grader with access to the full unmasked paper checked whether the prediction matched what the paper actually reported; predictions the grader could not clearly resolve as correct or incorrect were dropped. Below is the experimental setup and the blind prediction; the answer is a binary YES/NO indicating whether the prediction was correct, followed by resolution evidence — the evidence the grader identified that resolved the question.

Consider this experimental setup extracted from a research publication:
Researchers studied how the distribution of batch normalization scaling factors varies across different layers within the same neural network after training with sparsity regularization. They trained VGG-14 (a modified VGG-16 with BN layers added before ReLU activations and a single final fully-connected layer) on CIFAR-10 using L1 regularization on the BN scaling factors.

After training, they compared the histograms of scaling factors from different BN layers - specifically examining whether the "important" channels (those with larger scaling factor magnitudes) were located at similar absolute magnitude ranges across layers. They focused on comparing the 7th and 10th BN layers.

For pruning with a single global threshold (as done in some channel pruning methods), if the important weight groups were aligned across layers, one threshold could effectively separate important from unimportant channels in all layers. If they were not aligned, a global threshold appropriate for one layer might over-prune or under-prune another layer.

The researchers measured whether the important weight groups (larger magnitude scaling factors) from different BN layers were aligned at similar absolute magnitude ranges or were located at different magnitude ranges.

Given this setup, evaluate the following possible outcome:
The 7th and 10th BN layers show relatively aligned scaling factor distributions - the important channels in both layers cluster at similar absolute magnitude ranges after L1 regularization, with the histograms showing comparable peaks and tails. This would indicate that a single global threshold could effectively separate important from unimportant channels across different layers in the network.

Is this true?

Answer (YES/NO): NO